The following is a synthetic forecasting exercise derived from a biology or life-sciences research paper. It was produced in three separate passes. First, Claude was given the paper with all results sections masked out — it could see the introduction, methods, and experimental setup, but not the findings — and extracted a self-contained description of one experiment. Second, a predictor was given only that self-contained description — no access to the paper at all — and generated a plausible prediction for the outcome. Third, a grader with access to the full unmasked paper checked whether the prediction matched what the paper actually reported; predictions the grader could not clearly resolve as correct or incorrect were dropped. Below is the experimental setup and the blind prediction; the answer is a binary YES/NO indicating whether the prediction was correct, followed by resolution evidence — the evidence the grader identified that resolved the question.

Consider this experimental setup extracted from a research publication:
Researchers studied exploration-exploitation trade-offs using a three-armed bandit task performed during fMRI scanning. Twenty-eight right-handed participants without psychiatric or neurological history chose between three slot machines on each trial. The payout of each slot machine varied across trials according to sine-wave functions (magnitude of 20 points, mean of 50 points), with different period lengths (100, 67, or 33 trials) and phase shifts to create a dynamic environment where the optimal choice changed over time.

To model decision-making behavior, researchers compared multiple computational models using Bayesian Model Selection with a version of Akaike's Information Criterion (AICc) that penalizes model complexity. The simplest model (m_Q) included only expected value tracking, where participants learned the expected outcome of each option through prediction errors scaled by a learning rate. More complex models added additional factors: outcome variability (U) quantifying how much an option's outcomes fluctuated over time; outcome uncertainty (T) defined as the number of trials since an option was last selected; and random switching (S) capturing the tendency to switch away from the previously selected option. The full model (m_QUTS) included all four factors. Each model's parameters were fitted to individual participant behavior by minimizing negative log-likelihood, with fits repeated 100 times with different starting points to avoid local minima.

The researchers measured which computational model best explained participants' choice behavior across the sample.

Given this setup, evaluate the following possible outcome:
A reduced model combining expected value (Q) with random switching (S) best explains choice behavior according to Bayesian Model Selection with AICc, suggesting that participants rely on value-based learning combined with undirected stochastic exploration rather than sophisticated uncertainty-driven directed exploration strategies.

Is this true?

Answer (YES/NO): NO